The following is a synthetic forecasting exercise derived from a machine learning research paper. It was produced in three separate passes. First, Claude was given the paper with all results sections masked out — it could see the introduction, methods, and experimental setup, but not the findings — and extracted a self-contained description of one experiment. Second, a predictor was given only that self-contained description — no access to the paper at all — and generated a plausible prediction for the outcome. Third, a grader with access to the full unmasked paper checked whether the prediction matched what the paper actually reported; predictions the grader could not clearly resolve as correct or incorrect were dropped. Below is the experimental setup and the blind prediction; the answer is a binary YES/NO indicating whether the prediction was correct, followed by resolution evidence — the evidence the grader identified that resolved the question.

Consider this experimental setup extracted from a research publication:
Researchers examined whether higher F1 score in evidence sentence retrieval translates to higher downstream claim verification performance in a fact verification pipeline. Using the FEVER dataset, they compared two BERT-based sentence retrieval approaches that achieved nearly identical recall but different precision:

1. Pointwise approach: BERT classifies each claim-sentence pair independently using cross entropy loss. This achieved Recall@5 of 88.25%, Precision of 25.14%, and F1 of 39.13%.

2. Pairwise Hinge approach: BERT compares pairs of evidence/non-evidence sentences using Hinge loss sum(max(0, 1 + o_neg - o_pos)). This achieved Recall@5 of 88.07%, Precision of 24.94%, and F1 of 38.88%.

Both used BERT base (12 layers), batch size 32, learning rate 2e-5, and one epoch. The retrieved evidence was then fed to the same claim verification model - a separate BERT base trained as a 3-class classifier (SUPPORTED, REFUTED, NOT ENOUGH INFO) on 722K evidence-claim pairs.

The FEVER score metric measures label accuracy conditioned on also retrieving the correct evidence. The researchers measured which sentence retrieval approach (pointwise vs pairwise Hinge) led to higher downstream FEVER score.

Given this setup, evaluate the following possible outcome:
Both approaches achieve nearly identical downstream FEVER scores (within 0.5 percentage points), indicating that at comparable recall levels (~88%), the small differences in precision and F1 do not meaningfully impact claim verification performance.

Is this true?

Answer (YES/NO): YES